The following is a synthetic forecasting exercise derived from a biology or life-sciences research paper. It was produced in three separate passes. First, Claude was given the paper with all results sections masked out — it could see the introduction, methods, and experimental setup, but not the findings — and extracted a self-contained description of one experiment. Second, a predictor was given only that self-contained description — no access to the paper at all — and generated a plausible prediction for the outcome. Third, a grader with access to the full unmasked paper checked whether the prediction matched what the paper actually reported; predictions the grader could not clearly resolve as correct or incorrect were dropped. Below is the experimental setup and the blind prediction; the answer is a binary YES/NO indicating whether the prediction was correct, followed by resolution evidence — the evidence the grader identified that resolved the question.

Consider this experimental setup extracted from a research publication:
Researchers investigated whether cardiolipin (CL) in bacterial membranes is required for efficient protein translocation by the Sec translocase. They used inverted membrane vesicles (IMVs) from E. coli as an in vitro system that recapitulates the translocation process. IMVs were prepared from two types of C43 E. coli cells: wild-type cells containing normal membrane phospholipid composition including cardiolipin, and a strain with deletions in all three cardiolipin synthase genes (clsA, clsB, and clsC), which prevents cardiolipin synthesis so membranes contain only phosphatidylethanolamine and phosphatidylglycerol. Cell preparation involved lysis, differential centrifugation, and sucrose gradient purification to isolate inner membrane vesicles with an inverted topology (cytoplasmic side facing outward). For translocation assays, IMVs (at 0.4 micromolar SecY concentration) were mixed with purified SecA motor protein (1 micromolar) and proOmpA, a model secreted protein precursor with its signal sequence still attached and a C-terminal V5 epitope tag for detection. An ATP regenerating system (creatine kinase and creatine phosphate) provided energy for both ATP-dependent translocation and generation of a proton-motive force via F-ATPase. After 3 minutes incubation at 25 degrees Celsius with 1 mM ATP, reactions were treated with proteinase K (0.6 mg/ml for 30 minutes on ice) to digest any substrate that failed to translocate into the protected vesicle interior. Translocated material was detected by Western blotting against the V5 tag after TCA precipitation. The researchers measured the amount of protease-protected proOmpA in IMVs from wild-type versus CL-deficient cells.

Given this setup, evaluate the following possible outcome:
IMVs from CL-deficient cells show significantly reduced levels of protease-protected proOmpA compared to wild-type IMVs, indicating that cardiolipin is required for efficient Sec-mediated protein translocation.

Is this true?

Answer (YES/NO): YES